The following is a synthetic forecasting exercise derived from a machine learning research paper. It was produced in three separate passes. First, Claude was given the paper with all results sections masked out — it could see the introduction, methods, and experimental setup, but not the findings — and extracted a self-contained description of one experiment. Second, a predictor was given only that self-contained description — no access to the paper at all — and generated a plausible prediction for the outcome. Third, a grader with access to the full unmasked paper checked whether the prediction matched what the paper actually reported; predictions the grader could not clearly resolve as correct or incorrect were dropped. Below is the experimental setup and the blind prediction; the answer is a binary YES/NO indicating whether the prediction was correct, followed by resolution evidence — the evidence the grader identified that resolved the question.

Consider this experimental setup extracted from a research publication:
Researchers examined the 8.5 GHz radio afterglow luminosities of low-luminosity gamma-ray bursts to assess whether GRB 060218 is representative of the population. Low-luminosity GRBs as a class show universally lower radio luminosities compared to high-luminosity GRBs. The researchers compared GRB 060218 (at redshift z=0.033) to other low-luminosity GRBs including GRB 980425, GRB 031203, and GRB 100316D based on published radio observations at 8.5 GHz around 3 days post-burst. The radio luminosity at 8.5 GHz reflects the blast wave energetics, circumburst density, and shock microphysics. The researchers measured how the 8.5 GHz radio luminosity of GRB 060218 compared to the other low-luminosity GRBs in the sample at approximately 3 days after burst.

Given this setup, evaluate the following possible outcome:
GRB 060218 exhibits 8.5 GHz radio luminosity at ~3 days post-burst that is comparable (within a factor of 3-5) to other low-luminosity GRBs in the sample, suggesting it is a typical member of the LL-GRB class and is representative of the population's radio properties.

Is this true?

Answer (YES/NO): NO